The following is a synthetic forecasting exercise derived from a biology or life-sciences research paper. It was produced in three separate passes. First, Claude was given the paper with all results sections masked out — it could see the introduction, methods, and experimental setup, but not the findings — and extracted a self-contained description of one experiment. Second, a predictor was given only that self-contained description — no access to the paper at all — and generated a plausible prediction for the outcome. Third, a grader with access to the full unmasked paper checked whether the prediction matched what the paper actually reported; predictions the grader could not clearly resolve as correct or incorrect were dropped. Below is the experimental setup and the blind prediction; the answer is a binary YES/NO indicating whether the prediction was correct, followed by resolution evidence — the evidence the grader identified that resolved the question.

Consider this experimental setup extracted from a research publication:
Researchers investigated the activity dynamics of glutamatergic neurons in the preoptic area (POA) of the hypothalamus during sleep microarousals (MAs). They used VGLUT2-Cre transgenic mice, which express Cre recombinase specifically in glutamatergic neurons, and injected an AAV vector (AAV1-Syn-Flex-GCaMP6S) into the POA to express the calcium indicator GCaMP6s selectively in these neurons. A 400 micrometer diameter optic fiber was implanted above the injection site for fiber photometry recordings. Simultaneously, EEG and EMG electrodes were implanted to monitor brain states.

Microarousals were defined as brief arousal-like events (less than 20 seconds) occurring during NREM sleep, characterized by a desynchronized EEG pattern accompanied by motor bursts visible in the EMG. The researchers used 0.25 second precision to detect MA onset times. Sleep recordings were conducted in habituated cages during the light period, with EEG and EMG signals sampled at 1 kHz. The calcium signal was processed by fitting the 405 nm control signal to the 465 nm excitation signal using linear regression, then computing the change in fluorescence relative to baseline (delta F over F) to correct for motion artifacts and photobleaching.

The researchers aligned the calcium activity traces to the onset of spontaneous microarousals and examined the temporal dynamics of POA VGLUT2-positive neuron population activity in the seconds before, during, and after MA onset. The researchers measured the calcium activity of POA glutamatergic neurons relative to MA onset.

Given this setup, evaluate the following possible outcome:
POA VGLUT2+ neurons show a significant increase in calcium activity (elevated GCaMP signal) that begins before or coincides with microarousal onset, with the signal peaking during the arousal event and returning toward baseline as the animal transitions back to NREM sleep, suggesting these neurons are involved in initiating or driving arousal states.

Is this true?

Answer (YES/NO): YES